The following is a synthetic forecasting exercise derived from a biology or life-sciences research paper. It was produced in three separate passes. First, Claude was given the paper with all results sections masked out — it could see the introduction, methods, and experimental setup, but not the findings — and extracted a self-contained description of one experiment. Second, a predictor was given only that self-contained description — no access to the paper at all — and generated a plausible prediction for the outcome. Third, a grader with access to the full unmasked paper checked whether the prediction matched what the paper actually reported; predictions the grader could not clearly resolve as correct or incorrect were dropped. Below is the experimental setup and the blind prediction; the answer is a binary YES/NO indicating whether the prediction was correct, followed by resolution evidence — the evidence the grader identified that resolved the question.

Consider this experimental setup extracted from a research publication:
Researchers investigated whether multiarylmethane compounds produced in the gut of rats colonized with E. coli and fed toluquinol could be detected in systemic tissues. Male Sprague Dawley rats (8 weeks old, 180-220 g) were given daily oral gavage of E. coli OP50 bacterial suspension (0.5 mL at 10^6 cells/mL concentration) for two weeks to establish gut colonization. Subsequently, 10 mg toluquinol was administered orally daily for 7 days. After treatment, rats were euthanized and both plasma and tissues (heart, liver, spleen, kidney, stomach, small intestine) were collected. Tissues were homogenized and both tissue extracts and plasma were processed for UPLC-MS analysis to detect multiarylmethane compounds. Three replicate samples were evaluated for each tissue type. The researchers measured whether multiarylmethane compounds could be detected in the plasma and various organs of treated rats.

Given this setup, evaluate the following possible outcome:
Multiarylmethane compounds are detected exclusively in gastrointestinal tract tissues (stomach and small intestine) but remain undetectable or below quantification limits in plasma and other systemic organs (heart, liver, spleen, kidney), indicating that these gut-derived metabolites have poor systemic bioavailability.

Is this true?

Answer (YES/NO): NO